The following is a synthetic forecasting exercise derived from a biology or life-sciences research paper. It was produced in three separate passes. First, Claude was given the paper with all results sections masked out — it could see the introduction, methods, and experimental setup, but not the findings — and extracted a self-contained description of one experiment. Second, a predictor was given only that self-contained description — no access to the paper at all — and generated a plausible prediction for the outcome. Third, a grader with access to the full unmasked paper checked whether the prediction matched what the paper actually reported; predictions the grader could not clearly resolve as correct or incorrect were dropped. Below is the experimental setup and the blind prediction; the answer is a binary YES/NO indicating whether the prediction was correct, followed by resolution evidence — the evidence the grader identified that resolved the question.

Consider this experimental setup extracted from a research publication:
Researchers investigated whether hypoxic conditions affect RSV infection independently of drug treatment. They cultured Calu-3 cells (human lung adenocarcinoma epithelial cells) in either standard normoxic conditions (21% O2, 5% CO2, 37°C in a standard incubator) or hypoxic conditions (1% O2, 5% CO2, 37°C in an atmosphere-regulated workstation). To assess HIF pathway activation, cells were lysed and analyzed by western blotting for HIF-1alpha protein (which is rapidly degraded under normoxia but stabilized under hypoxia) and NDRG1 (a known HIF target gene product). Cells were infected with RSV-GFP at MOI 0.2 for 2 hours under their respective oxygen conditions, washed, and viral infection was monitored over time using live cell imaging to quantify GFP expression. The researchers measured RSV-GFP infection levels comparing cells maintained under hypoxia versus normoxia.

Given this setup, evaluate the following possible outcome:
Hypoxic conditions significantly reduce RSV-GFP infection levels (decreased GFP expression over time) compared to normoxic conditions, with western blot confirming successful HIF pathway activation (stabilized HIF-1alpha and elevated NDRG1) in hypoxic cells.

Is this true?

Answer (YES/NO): YES